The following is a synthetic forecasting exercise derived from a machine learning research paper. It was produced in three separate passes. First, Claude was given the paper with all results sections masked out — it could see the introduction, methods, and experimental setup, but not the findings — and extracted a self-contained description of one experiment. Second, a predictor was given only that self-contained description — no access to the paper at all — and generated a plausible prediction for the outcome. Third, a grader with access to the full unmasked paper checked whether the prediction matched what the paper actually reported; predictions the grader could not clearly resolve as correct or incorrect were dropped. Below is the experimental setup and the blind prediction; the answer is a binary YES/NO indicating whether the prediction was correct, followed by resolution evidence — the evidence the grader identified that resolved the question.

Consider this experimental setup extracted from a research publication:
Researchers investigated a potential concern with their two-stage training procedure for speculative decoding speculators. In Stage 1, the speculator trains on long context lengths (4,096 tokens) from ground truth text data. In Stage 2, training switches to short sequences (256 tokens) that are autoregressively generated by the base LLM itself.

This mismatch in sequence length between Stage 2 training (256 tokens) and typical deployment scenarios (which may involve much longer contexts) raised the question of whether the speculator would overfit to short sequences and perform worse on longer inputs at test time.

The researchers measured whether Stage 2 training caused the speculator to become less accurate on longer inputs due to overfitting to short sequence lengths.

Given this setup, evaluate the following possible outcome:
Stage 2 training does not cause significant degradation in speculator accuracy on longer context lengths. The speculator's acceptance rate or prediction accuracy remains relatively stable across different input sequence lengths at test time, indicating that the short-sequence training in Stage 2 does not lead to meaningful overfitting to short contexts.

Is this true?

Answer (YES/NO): YES